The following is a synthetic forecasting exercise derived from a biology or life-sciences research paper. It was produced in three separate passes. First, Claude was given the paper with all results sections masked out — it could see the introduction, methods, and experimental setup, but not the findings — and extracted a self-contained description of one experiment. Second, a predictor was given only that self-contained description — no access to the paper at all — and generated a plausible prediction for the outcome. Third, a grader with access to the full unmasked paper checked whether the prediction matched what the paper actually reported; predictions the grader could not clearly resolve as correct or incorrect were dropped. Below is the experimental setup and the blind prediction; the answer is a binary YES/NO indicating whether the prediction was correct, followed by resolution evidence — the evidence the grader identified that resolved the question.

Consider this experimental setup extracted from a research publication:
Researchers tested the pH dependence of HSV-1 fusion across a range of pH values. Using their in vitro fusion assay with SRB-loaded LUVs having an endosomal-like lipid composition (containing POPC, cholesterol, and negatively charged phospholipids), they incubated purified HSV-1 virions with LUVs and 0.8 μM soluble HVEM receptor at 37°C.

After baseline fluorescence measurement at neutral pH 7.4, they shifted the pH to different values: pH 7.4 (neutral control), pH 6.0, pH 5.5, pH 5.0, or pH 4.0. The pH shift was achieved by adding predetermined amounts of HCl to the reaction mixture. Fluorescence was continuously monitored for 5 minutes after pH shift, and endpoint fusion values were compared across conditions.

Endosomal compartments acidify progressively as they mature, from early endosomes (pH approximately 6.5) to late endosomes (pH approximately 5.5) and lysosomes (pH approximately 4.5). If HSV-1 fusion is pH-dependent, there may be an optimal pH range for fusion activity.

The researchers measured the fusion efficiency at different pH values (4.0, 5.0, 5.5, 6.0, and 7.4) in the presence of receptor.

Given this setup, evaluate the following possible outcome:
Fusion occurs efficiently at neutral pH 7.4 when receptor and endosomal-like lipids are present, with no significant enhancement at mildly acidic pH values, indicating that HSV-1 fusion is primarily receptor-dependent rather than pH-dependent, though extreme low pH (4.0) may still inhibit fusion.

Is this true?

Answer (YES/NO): NO